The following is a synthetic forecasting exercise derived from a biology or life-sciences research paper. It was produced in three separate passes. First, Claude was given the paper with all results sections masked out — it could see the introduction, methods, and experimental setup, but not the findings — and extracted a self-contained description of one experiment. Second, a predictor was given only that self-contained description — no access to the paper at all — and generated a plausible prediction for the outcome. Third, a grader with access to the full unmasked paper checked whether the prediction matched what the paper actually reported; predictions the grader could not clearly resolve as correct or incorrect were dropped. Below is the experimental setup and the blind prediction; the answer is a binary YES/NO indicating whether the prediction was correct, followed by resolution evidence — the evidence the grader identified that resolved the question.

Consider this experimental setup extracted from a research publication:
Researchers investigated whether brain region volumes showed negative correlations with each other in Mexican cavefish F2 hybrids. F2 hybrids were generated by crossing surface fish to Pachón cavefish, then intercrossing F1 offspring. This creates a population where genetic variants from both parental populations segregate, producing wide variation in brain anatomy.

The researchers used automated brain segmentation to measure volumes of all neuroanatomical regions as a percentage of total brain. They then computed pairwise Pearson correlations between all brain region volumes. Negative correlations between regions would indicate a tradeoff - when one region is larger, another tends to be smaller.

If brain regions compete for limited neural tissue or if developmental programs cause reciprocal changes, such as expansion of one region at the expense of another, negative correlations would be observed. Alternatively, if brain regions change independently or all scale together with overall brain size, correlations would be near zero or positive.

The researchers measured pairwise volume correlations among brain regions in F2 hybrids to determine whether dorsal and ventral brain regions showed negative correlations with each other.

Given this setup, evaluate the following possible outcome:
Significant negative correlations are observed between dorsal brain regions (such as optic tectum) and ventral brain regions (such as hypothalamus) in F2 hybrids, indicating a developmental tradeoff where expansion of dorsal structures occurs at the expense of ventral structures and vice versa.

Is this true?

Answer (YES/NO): YES